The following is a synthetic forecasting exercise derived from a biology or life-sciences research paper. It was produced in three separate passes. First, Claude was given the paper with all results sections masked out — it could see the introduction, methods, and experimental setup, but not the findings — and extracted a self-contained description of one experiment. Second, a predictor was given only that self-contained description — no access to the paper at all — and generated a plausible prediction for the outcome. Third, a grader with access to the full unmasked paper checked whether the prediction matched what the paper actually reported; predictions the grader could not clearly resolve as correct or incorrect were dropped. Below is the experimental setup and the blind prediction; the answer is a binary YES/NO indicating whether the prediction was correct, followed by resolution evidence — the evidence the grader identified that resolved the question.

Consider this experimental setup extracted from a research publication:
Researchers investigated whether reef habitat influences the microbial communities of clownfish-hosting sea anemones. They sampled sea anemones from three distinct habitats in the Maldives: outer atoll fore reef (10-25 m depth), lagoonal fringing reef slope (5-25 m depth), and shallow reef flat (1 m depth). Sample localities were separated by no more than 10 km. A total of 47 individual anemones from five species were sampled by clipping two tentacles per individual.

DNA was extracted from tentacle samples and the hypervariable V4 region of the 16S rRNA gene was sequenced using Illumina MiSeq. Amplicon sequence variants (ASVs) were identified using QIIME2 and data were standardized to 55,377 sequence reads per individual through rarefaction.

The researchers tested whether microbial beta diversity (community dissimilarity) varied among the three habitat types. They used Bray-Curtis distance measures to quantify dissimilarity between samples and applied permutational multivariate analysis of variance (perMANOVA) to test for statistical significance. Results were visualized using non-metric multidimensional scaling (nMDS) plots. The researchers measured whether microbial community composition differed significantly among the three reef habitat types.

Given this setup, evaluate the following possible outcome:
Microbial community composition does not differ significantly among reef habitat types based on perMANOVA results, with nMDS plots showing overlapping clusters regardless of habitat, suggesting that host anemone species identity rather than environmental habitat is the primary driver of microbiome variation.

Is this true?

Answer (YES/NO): YES